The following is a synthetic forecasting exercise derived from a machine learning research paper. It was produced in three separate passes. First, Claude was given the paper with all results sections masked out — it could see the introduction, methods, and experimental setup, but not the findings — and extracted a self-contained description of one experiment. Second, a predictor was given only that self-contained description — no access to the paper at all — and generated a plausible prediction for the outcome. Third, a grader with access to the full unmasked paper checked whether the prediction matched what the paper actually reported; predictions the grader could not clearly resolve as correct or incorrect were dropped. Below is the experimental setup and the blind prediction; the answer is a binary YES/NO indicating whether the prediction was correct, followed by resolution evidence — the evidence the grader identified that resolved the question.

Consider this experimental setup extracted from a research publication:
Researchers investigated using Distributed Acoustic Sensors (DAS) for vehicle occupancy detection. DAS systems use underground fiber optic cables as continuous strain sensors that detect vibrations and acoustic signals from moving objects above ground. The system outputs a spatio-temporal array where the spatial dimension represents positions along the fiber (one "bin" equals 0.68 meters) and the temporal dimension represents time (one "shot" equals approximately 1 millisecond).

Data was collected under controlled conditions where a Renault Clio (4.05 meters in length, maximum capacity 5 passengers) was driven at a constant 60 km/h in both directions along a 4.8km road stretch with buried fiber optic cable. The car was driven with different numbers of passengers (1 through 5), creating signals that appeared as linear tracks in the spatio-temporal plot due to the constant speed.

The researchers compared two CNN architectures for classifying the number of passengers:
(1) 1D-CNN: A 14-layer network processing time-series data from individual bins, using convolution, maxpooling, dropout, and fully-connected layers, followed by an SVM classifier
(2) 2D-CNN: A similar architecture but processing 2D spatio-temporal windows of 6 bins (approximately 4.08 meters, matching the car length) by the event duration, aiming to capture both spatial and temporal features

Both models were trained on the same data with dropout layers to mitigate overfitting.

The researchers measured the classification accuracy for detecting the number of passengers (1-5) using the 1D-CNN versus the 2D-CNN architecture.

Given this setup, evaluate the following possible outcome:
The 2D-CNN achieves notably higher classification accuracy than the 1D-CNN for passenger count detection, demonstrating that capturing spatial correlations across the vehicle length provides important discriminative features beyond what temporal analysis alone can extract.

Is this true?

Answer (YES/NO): YES